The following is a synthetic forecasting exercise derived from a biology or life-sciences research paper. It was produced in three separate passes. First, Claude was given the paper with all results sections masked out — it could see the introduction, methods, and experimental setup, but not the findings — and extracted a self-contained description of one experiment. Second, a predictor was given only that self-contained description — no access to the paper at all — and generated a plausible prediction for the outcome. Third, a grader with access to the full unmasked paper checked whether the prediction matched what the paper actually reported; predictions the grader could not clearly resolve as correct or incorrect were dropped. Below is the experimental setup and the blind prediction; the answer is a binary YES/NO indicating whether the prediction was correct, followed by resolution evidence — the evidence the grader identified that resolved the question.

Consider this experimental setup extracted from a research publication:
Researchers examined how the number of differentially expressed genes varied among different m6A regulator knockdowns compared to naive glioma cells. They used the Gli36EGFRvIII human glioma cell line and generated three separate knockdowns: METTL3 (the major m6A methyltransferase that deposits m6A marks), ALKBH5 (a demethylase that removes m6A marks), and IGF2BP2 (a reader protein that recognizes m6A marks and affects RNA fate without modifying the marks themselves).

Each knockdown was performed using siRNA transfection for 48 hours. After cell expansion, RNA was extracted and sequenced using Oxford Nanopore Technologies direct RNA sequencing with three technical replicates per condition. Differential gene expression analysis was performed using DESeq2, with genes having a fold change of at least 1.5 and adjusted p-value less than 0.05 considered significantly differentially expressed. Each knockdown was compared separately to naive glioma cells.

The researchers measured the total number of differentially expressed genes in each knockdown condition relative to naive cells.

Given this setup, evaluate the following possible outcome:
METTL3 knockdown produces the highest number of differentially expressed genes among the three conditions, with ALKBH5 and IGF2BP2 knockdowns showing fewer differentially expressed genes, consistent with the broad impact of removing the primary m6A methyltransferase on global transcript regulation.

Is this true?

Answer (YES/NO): NO